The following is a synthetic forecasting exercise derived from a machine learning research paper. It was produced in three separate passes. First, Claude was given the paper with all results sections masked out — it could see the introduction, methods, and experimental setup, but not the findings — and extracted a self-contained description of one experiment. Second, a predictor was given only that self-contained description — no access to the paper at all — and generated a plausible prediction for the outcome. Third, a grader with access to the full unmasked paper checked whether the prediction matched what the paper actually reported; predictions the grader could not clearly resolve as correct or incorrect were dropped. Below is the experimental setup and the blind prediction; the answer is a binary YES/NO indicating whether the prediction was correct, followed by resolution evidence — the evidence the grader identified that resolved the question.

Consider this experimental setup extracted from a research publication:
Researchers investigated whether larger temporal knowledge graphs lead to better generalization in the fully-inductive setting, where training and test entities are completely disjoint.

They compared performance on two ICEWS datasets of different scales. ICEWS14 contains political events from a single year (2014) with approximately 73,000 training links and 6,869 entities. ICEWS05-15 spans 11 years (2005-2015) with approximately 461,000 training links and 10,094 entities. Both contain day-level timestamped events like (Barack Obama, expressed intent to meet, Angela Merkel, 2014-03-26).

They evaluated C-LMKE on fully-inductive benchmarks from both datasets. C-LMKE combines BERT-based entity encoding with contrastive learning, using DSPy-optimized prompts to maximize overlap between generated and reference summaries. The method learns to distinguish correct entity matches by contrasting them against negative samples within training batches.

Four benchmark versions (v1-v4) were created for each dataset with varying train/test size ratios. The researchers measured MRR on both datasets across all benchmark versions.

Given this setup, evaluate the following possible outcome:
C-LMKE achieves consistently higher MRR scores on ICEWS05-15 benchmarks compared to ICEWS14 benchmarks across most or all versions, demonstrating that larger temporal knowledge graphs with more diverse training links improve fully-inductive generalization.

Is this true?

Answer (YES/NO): YES